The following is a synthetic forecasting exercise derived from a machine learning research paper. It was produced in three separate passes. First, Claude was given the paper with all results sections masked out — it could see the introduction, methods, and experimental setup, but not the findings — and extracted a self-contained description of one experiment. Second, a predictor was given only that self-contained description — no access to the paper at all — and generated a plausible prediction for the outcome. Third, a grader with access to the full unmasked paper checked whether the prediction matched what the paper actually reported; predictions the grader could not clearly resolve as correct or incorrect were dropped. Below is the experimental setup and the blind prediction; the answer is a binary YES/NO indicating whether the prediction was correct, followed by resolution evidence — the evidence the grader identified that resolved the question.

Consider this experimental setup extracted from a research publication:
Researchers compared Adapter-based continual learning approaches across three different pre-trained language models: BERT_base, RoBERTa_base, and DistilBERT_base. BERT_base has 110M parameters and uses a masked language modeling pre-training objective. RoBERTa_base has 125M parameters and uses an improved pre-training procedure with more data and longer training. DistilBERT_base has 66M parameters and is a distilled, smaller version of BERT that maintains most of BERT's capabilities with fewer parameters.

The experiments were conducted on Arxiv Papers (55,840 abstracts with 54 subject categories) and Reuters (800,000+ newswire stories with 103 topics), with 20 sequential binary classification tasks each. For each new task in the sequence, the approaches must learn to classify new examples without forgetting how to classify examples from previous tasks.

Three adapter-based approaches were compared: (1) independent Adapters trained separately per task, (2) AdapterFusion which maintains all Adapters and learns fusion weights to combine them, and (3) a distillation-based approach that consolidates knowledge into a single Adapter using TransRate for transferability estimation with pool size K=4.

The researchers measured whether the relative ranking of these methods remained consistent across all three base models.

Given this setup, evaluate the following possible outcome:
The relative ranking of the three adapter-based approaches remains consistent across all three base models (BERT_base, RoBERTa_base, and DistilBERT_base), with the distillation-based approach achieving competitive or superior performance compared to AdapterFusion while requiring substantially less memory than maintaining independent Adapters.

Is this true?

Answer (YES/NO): YES